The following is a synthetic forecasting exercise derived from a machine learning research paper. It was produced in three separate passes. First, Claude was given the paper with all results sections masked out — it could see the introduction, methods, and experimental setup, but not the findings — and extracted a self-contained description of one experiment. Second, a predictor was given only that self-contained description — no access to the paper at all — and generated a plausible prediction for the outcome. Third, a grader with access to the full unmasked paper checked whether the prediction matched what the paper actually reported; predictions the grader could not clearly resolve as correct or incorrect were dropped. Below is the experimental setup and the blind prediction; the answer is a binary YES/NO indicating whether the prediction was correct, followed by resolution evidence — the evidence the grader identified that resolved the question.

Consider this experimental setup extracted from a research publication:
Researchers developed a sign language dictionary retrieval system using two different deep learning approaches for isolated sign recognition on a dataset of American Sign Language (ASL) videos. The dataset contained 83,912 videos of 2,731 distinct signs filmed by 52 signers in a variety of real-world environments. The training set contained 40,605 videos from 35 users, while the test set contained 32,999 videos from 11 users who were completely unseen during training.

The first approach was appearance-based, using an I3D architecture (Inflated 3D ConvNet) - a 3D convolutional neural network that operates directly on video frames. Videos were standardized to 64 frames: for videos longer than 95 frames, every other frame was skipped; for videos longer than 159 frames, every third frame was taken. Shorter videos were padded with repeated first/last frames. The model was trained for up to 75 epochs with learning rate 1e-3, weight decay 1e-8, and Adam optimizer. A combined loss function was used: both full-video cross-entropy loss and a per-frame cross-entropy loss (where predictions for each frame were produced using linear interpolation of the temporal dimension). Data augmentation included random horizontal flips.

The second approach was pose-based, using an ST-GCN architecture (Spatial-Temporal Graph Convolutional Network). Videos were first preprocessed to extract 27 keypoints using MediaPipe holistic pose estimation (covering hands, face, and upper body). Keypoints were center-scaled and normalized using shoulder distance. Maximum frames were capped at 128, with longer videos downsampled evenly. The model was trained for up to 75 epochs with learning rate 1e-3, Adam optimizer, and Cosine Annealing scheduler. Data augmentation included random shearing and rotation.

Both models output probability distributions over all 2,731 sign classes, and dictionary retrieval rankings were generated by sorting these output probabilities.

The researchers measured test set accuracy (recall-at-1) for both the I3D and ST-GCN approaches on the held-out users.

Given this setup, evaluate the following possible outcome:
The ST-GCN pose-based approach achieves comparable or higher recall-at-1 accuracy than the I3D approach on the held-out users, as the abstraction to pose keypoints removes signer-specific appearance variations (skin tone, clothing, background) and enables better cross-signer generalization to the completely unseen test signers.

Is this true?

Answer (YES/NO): NO